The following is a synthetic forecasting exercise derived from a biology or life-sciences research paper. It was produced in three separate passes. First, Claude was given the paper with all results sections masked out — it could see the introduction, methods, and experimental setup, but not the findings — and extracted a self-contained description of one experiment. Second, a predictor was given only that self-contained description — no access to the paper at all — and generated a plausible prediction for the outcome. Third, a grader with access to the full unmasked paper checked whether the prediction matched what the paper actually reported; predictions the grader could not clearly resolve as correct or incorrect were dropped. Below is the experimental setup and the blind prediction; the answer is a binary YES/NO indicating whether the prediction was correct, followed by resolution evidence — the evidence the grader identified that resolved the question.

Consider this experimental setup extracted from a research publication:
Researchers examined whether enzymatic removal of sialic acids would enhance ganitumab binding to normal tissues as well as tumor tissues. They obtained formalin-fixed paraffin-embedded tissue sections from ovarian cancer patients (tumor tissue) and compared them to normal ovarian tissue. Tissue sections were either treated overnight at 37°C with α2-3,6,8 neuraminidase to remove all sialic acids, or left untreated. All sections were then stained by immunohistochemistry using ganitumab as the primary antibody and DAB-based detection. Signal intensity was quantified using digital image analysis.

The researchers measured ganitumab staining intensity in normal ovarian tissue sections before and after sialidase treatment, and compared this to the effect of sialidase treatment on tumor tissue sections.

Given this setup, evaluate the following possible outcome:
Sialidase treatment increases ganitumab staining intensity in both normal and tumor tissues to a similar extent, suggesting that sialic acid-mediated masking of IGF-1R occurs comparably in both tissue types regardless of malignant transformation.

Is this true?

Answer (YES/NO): NO